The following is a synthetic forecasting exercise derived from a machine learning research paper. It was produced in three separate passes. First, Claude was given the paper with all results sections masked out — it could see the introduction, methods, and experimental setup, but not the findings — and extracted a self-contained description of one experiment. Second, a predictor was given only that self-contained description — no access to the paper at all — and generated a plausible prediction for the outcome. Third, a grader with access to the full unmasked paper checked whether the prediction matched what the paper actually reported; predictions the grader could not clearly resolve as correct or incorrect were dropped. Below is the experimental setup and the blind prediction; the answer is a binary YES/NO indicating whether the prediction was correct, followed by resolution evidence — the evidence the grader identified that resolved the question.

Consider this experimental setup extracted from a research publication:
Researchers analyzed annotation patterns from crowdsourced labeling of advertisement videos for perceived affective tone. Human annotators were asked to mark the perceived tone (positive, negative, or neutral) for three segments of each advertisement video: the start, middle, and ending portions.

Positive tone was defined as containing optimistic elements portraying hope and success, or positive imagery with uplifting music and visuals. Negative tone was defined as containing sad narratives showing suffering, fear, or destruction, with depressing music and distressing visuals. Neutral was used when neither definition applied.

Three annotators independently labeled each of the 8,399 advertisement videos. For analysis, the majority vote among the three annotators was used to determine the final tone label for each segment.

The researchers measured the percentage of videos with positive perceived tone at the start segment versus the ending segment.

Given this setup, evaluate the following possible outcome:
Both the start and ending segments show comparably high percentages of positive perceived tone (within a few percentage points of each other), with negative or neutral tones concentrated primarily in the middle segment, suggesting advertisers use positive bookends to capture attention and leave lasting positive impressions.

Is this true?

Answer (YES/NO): NO